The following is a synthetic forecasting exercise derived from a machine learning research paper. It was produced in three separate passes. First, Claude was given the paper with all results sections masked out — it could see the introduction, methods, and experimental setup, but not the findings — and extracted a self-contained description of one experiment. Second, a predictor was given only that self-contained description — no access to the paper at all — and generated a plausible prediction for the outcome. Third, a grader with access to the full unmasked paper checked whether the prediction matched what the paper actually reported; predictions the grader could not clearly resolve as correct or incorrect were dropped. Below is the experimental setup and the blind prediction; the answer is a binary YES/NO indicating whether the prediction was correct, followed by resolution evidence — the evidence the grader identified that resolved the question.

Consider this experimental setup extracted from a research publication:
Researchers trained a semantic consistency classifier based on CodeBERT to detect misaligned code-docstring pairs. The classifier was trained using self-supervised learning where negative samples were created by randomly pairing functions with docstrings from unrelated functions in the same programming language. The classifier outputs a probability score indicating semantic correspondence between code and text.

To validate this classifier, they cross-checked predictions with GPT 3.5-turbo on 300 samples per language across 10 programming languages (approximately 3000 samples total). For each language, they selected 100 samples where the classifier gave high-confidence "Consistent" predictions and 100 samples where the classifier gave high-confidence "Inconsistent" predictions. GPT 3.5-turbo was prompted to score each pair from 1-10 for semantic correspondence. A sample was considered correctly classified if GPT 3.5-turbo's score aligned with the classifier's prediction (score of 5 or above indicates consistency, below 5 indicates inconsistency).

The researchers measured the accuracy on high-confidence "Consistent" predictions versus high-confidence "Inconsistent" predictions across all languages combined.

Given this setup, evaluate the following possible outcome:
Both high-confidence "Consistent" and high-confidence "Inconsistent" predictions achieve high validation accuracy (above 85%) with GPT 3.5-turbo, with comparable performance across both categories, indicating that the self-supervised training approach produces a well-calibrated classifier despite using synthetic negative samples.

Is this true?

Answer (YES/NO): NO